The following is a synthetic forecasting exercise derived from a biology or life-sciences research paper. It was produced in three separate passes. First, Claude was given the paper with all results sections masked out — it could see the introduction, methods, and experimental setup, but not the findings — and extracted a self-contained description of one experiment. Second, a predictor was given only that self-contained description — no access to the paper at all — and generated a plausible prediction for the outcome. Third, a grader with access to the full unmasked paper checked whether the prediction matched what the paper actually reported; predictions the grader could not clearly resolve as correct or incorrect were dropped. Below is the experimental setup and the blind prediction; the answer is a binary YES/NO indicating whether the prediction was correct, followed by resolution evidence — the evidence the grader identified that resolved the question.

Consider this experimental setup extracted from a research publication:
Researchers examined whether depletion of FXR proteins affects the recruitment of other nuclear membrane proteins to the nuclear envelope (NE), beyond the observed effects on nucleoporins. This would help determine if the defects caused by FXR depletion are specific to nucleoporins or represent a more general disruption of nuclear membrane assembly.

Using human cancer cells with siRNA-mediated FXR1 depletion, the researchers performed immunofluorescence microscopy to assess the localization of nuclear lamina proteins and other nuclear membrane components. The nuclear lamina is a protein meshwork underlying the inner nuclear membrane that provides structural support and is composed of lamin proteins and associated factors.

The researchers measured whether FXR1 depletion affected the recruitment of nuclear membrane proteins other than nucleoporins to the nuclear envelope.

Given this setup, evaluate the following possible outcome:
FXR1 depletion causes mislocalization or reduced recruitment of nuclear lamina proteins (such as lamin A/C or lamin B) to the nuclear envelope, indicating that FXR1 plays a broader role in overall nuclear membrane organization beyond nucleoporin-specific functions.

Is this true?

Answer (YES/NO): NO